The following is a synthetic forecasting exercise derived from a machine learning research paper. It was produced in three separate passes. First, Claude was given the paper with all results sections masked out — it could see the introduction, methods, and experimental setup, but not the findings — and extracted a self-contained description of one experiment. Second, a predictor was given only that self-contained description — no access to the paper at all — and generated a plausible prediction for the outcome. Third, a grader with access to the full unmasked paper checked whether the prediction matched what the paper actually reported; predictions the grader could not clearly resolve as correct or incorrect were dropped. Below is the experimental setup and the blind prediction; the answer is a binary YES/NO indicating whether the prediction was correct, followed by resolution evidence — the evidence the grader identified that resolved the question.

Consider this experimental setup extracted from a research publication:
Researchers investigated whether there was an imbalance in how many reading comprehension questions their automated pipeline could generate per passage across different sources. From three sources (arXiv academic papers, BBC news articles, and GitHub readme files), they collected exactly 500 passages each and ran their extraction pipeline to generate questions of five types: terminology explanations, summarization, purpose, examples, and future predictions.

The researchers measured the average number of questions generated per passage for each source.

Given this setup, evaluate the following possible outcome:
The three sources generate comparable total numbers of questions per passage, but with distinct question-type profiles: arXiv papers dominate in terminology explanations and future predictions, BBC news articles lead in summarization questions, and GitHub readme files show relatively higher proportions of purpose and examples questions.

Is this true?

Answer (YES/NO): NO